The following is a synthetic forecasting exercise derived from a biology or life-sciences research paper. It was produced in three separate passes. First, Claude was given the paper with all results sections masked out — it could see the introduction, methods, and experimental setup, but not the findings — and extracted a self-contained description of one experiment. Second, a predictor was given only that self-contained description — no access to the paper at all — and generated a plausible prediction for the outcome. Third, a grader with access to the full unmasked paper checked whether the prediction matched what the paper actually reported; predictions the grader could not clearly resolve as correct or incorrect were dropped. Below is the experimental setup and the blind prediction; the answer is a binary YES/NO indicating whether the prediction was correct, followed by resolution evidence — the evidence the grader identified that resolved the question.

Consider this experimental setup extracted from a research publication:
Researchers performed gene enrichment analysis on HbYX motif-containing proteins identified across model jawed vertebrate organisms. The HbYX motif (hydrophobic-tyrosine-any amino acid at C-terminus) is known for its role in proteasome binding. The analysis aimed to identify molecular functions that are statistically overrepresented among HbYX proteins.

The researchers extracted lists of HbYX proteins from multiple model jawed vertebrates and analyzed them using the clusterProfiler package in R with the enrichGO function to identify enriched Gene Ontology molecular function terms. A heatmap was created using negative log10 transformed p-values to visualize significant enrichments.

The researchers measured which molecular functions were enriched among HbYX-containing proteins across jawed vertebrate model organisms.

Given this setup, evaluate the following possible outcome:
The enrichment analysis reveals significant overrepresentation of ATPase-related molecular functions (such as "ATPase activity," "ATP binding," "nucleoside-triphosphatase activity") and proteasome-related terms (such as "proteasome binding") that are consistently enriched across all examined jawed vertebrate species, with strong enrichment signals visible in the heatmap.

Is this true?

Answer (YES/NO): NO